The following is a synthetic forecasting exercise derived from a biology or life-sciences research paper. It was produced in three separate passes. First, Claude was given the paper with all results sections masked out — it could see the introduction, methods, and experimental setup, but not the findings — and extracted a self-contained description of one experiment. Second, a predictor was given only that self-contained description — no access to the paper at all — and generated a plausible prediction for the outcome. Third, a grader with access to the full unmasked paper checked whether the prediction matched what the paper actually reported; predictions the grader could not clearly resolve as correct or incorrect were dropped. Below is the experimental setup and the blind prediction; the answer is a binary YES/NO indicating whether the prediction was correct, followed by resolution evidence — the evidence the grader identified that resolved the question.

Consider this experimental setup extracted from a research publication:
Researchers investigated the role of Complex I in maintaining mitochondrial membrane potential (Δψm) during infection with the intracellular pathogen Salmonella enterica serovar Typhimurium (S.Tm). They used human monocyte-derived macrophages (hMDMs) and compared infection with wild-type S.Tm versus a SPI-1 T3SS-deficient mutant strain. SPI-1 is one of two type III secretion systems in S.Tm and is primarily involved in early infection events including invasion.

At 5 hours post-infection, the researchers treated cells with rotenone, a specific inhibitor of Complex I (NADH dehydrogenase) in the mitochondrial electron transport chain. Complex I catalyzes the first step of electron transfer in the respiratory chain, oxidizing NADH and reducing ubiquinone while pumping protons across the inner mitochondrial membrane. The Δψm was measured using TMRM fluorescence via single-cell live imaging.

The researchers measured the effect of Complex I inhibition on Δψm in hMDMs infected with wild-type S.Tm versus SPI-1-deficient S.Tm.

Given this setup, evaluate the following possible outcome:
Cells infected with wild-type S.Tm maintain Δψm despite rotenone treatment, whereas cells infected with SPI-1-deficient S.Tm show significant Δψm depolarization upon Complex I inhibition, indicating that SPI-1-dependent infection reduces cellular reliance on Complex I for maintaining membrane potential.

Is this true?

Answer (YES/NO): NO